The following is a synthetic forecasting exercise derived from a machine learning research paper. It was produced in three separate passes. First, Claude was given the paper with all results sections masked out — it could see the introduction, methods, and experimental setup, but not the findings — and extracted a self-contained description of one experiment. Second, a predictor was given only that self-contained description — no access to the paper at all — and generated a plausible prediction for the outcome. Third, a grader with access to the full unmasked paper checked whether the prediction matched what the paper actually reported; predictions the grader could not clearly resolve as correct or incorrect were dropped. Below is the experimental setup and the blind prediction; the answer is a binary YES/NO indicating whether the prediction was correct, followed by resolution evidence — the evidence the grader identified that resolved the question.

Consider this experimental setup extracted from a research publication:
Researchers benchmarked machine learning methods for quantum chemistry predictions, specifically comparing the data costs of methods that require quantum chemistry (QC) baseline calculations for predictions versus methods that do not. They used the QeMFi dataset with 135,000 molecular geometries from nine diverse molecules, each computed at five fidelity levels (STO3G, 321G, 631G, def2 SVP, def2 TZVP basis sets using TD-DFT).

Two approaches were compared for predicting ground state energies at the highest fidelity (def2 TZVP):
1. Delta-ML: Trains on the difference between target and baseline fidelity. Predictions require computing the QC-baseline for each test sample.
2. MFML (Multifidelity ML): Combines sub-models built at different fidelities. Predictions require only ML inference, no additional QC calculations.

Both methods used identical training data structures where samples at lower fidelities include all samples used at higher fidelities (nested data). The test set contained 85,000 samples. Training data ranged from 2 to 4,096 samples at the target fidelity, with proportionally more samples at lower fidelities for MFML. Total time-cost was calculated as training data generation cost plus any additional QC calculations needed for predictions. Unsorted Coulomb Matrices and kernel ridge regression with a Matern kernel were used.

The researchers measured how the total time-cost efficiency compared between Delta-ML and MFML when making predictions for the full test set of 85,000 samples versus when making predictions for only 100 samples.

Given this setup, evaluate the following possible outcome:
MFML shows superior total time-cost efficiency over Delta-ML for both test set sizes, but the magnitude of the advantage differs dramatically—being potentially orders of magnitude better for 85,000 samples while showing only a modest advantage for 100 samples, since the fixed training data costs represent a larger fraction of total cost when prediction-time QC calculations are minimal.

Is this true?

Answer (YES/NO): NO